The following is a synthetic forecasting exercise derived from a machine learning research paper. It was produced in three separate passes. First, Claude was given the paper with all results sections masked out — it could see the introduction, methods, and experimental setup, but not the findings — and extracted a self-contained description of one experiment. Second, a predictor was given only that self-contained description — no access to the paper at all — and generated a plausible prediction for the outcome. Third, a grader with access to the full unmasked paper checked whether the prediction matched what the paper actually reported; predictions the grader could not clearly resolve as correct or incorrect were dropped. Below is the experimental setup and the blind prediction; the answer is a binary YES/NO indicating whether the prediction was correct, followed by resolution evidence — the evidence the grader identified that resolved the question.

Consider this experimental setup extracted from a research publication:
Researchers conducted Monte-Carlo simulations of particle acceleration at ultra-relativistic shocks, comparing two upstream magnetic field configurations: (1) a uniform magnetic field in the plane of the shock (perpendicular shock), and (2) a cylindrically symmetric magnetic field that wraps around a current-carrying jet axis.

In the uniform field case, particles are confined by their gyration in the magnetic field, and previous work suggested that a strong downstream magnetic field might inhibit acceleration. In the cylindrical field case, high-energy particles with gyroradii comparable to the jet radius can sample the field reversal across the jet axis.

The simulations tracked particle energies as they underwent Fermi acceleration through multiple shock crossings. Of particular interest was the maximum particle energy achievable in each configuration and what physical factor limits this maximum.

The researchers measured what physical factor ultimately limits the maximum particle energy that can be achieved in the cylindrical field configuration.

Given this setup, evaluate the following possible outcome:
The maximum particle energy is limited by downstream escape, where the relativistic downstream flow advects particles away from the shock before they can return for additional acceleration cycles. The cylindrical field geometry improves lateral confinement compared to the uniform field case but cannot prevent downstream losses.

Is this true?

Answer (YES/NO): NO